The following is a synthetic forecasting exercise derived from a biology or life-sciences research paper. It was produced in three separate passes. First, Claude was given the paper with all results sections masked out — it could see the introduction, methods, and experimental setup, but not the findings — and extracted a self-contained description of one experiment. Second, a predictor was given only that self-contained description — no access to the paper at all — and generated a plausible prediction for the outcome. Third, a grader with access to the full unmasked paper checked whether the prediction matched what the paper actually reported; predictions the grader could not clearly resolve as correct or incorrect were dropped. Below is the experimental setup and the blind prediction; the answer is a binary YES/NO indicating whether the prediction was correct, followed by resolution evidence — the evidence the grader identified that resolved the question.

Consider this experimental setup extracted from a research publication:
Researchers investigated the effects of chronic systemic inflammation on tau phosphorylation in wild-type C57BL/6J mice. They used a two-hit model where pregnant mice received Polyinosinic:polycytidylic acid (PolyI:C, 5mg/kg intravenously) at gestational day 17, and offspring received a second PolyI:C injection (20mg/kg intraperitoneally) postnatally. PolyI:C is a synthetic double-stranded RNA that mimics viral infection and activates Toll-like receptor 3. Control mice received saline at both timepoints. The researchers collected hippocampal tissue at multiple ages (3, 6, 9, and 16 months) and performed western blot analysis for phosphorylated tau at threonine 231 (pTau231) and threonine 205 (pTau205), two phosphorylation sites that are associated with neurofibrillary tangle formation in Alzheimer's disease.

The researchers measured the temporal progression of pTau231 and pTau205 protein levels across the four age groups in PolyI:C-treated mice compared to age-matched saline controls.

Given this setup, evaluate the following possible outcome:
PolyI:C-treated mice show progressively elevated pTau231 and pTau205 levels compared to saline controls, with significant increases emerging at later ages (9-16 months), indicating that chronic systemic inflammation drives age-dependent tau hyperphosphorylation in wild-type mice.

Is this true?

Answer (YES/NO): NO